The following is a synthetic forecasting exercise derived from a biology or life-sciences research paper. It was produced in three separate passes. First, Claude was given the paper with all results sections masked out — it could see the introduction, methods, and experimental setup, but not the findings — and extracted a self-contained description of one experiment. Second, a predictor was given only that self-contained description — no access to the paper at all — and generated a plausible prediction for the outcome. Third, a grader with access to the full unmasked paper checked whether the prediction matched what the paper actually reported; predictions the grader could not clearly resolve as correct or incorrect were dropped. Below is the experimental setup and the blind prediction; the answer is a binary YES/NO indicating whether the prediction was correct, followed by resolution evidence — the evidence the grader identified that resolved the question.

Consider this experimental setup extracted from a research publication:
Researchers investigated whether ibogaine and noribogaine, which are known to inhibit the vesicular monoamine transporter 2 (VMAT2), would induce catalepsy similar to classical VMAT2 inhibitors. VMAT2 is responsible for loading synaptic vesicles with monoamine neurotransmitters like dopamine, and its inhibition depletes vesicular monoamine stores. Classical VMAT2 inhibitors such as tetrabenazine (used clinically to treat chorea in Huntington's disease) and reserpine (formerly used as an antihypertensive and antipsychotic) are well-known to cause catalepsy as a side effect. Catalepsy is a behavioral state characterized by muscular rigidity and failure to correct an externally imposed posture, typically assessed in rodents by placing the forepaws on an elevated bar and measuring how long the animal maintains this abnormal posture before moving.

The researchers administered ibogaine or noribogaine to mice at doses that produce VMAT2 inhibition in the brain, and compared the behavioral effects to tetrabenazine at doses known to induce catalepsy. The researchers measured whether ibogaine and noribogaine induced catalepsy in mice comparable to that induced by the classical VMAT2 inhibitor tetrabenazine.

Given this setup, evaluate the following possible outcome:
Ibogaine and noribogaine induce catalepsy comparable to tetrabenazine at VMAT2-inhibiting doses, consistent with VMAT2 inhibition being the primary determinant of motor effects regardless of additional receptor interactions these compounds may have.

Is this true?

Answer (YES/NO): NO